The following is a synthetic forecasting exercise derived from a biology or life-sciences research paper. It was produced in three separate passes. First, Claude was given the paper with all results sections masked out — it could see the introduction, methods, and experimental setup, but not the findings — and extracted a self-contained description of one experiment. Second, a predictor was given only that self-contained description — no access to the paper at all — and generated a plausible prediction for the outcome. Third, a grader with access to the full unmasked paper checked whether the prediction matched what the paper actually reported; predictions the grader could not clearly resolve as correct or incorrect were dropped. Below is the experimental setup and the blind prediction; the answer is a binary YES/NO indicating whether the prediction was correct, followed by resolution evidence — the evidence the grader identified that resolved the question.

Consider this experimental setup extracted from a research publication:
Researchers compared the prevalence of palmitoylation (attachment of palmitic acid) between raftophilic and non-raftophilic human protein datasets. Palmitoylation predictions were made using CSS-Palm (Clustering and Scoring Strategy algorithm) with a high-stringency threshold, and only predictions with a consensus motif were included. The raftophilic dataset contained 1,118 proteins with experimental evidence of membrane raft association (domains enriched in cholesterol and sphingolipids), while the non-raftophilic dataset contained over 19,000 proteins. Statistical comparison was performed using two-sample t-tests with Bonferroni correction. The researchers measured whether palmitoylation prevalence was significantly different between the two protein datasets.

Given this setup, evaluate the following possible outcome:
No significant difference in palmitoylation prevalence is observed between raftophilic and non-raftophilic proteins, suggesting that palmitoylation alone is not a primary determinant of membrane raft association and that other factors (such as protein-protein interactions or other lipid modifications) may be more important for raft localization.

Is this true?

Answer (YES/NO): NO